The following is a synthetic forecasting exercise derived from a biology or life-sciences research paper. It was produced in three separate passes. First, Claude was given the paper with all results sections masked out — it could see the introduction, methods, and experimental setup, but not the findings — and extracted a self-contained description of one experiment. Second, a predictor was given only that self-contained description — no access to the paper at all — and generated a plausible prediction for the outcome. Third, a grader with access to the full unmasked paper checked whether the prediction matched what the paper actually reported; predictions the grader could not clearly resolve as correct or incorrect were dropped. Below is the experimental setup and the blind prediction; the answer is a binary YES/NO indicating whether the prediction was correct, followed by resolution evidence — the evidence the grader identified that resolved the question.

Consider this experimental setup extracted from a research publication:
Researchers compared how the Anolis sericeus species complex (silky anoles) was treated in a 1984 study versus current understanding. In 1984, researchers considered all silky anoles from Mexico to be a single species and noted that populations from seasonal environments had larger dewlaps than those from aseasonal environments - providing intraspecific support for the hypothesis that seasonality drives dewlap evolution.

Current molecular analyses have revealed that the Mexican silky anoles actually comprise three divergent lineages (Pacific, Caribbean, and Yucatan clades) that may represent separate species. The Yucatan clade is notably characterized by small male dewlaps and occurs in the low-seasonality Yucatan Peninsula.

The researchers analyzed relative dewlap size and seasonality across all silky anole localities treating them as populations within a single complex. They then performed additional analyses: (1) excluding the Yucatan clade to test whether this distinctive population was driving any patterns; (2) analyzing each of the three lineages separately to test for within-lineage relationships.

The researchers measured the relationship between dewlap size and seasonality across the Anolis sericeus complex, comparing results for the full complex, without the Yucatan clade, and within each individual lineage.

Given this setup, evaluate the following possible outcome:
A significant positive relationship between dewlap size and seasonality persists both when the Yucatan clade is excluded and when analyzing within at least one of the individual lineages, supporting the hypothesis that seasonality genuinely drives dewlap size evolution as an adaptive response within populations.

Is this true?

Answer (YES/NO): NO